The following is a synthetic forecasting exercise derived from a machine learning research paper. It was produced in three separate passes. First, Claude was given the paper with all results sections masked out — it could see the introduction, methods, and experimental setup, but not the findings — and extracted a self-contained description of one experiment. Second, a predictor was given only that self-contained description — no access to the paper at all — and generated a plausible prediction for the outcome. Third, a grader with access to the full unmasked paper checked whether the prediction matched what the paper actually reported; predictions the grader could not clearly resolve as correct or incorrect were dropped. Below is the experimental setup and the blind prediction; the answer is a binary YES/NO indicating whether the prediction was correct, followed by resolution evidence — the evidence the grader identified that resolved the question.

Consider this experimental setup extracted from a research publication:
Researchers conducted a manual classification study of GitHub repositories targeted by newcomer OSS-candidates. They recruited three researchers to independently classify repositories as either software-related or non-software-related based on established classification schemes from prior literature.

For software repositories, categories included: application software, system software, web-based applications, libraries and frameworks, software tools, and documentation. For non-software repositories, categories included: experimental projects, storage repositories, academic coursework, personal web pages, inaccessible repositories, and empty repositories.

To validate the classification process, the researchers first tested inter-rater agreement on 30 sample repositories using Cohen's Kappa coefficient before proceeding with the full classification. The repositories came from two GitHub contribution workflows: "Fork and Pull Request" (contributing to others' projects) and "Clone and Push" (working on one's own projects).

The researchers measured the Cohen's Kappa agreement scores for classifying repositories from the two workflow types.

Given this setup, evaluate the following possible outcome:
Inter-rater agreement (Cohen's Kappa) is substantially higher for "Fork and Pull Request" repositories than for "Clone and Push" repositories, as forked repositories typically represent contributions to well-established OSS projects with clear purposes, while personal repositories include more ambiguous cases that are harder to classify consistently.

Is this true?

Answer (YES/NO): YES